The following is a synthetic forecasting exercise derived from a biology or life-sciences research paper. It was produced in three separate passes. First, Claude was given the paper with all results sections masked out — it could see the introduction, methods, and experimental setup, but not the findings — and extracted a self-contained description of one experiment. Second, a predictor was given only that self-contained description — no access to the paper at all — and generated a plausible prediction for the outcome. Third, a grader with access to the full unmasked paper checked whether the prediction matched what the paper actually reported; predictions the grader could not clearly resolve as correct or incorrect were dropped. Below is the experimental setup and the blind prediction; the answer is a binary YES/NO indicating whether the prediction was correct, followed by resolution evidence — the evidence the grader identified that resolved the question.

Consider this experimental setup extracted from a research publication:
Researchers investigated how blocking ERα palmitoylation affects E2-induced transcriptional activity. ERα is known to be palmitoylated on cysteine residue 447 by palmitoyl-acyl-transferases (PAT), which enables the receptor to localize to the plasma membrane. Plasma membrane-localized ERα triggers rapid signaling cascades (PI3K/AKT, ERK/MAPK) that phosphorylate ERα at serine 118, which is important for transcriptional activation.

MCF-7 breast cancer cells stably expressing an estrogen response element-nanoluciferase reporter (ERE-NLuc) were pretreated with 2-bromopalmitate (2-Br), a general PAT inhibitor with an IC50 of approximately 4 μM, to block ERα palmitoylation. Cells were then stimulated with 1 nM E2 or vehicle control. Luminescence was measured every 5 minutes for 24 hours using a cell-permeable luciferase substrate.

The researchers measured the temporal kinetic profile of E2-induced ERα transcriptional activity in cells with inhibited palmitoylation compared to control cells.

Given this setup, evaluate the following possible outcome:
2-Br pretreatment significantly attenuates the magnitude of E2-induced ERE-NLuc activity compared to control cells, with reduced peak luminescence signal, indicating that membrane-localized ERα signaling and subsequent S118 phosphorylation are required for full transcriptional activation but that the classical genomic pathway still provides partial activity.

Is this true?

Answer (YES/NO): YES